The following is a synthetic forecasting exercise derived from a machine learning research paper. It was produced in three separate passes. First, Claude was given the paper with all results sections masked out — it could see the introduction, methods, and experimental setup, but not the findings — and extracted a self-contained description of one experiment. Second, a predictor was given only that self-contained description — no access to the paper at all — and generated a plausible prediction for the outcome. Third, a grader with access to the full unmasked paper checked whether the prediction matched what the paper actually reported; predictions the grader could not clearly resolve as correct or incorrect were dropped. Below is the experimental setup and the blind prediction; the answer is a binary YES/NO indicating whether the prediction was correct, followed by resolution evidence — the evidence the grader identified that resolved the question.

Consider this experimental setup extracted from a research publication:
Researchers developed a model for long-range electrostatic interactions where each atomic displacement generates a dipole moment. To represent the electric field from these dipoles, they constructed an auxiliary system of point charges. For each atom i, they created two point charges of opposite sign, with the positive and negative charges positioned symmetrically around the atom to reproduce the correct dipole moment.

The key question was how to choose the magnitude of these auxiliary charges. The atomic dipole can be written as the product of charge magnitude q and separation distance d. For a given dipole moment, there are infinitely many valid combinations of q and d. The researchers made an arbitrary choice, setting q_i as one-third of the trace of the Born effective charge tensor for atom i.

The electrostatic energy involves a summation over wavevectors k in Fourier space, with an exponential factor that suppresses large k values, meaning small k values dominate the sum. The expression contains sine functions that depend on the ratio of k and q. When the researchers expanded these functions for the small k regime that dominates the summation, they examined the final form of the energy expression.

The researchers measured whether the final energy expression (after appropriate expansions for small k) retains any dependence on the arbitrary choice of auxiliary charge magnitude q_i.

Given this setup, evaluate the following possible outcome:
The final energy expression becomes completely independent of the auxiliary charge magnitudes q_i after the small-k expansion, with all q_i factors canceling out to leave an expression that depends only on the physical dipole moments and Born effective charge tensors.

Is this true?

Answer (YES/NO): YES